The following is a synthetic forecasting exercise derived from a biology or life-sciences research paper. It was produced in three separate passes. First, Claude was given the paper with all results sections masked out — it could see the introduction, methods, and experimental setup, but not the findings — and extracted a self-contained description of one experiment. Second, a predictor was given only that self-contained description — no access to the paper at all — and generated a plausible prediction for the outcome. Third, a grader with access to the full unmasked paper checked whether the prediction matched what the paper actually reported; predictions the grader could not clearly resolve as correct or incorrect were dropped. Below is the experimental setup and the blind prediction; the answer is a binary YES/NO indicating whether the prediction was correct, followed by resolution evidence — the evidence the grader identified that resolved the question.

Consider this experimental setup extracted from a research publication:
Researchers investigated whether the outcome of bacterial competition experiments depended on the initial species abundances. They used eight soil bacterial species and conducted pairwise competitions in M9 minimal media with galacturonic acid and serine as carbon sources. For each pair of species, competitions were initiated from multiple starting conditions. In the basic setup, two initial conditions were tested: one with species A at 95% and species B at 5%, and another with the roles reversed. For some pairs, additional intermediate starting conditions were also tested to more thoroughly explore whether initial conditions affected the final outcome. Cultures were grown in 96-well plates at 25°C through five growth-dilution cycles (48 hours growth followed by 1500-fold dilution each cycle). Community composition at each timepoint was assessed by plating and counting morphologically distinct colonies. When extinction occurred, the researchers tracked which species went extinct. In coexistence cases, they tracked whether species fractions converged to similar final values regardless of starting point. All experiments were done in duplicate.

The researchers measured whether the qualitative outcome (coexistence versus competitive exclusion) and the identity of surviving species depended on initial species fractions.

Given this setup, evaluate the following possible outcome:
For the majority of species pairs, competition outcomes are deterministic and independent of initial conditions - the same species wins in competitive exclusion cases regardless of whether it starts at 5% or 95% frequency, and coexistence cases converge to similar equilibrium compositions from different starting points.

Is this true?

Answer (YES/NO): YES